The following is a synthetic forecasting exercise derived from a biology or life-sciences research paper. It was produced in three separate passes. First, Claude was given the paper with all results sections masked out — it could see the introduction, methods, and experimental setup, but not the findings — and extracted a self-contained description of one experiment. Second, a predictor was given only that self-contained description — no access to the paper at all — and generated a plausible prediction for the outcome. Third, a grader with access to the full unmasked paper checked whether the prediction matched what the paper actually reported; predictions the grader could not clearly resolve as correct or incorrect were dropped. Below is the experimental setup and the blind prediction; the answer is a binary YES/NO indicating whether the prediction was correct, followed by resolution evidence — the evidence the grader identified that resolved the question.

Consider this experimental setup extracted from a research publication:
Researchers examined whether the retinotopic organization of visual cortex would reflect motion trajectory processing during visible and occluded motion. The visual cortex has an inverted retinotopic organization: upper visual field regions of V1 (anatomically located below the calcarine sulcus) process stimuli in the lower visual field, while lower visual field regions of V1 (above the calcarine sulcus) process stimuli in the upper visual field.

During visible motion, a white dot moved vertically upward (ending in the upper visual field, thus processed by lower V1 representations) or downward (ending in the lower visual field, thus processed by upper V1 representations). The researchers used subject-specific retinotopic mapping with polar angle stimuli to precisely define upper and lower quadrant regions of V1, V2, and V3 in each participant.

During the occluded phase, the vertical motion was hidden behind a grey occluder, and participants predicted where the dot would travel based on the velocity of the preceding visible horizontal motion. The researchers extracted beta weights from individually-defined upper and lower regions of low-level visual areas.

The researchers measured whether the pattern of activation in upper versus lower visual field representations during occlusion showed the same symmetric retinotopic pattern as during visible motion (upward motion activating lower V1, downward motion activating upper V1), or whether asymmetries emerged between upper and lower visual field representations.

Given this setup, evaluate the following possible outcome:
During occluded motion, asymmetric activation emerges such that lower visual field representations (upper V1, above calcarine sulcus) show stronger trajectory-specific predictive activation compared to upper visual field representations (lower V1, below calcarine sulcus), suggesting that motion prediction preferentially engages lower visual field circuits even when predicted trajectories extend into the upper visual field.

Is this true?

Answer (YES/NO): NO